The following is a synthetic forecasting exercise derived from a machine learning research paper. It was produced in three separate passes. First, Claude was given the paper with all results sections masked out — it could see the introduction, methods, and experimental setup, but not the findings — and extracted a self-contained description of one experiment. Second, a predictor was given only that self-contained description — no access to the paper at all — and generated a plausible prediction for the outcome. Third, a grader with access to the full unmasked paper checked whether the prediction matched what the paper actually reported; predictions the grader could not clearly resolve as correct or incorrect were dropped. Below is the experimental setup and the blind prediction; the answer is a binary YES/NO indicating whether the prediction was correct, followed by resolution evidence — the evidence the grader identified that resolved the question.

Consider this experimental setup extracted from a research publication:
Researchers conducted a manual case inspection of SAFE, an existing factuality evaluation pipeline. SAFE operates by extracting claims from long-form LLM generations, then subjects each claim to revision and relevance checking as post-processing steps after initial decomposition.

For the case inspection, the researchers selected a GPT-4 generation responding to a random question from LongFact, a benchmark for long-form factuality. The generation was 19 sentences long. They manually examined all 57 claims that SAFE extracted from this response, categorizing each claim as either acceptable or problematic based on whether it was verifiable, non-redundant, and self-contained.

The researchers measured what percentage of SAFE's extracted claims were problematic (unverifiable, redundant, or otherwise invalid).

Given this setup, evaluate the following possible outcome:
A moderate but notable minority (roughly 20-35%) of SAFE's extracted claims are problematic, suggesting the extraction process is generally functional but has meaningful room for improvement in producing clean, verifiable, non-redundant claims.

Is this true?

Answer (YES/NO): NO